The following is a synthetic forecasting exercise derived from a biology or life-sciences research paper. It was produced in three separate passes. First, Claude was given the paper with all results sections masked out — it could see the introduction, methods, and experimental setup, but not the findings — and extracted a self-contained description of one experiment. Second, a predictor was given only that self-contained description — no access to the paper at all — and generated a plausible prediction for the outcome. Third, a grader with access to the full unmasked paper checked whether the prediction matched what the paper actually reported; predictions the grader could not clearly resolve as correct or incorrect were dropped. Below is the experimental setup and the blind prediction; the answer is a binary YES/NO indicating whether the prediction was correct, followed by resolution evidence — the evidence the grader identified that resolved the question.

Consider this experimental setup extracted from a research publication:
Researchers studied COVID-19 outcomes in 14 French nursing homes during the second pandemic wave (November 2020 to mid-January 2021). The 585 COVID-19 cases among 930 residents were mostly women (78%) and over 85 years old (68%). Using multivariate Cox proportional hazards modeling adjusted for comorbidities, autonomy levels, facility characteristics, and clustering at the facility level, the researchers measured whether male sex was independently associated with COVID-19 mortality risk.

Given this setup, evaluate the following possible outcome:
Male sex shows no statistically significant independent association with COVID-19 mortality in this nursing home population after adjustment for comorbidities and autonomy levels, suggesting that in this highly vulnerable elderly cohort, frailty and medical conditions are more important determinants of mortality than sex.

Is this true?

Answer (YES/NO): NO